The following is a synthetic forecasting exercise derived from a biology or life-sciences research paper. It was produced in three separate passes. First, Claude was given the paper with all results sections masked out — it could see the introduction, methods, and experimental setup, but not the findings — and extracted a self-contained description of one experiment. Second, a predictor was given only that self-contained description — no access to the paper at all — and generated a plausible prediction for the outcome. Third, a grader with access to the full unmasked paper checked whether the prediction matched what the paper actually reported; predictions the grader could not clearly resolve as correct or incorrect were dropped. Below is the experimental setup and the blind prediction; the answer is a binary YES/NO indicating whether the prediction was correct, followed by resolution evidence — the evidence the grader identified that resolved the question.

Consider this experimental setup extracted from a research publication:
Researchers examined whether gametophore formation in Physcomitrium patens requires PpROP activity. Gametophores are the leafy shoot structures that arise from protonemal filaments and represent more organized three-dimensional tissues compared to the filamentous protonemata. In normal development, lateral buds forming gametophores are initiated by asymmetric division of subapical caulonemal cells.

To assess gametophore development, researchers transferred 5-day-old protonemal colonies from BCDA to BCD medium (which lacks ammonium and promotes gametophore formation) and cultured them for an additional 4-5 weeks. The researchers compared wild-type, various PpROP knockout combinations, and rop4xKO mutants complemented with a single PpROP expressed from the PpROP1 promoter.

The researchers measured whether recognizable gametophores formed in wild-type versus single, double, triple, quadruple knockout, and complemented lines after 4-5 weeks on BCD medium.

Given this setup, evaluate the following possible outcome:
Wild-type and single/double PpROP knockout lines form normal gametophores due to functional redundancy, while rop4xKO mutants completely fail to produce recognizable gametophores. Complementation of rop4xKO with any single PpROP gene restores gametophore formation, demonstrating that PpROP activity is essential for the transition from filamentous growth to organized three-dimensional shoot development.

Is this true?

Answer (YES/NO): NO